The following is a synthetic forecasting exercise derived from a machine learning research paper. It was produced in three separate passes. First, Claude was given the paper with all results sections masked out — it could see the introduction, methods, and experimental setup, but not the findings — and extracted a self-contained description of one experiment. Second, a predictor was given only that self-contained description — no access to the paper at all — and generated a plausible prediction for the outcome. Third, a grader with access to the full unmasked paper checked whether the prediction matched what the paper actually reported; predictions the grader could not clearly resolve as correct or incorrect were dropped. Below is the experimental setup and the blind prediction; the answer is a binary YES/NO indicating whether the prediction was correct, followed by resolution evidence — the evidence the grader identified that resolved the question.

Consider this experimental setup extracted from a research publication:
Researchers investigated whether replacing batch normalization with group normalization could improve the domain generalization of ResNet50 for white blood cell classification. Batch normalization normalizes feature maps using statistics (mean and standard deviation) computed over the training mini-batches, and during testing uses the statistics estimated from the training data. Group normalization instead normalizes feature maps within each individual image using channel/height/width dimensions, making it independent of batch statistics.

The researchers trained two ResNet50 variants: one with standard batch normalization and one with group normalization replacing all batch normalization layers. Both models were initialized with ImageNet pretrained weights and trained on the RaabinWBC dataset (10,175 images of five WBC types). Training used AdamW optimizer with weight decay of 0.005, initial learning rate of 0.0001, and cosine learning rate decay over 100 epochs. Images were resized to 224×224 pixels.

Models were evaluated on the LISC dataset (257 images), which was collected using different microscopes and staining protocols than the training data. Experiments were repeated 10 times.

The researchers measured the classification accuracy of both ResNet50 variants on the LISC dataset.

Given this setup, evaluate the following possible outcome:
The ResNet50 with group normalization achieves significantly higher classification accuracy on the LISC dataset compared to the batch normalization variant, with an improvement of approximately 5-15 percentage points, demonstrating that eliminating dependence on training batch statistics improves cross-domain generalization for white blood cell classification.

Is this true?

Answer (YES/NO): NO